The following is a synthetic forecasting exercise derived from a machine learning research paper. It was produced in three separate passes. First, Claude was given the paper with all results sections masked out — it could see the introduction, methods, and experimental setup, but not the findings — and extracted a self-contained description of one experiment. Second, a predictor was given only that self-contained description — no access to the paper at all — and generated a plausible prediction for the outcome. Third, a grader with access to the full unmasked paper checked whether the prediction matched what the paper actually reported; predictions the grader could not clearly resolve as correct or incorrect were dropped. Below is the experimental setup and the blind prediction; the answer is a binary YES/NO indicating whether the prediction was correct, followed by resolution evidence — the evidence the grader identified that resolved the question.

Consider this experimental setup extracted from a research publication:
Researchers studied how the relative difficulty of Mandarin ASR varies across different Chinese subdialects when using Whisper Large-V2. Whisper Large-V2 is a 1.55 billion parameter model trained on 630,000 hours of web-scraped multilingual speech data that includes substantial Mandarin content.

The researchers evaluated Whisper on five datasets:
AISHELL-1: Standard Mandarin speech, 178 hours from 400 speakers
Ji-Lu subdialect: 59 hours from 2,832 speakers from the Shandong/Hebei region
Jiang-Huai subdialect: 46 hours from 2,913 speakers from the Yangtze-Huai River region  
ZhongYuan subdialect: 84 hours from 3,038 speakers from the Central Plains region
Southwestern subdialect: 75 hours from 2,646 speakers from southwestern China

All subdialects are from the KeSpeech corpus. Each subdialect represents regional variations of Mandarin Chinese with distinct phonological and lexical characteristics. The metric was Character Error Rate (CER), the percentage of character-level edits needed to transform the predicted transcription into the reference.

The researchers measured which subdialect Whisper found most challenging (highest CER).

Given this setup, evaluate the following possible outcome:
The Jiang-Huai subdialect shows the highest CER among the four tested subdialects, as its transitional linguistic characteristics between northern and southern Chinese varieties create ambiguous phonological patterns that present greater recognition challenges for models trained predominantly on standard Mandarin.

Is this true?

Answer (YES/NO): YES